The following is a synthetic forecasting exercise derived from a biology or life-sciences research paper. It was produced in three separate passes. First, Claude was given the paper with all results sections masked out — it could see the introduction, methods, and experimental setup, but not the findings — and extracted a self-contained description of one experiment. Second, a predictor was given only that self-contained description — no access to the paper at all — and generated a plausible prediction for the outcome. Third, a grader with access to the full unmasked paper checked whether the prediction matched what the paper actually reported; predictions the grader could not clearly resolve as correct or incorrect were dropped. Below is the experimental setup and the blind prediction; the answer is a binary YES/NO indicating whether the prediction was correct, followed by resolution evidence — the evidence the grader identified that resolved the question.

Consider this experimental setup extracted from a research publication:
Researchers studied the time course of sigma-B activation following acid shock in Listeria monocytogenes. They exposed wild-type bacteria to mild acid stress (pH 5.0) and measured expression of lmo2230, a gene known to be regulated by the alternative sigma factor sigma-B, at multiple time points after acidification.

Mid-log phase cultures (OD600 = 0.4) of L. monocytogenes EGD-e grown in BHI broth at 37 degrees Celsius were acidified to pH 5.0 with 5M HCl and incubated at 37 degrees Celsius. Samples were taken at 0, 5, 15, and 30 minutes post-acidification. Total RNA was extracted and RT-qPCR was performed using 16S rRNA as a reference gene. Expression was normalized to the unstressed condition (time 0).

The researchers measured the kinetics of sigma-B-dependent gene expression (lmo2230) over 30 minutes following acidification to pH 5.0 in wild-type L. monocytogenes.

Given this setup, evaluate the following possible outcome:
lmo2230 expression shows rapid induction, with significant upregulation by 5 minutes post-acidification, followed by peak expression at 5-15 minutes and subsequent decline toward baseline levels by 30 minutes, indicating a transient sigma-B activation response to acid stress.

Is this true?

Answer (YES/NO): NO